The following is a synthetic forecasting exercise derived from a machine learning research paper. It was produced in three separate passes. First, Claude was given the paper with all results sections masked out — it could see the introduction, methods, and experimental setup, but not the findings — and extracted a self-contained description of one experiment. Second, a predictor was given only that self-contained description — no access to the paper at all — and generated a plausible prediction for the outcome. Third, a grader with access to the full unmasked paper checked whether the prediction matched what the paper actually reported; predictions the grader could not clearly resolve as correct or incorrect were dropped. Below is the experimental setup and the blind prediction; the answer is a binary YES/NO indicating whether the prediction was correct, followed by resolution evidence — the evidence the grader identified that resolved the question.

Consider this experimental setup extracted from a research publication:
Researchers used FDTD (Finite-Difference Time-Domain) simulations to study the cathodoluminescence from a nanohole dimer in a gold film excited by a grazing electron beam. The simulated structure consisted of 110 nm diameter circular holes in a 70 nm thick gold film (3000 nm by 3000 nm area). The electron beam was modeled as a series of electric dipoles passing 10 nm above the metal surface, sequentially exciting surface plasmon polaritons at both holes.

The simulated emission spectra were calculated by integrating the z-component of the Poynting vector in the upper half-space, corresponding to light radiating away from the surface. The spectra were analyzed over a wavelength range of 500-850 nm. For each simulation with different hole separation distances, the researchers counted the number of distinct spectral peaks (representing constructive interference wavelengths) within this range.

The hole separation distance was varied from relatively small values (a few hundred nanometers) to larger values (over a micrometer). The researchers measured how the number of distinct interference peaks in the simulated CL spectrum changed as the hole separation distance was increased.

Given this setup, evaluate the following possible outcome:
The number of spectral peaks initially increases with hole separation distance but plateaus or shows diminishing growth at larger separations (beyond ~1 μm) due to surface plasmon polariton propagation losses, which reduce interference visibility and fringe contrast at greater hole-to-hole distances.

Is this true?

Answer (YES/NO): NO